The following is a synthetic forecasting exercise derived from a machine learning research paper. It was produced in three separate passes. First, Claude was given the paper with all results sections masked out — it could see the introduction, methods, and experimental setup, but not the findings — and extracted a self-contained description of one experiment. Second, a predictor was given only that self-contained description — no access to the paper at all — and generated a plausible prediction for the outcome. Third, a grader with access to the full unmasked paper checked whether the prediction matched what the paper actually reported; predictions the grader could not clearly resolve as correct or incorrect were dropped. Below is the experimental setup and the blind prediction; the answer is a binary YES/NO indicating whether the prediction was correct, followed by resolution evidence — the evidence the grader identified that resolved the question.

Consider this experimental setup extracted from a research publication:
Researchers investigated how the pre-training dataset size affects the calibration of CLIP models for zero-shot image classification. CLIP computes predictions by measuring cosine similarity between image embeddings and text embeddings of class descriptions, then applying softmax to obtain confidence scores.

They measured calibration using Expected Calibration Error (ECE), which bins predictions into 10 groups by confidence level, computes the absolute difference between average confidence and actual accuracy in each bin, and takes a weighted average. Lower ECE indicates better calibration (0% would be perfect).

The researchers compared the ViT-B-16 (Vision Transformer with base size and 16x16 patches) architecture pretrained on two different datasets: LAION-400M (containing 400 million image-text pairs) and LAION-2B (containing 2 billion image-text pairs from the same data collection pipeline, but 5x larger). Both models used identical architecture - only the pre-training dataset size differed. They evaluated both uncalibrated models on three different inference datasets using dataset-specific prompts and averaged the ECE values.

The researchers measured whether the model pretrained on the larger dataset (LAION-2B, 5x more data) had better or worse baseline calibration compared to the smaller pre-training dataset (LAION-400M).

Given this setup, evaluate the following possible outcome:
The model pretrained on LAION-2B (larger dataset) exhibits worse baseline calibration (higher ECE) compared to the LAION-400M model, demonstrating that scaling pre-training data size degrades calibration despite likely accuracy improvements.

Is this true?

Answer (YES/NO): NO